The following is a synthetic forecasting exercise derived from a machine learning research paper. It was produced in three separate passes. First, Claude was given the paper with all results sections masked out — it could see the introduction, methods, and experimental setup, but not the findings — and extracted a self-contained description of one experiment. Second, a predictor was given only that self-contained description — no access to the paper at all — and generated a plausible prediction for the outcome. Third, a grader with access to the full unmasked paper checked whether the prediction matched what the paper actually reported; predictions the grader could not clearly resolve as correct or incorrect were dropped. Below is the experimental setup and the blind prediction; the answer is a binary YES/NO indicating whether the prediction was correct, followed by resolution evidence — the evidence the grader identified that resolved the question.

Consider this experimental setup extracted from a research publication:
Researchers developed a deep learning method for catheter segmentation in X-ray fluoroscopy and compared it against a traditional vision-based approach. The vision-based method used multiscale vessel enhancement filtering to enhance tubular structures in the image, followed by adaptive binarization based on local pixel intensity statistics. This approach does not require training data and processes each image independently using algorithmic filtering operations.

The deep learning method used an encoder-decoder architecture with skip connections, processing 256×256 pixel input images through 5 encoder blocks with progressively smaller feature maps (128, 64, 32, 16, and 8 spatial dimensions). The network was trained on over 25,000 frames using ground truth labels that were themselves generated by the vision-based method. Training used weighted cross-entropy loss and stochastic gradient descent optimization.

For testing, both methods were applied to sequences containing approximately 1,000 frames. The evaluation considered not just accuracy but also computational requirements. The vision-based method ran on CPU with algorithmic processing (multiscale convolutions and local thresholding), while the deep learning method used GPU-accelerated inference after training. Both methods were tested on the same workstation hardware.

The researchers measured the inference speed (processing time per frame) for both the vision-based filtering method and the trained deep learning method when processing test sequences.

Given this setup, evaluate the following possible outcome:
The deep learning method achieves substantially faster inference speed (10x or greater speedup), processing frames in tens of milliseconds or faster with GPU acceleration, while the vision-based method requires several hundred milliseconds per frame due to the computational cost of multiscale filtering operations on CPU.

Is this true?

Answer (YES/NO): NO